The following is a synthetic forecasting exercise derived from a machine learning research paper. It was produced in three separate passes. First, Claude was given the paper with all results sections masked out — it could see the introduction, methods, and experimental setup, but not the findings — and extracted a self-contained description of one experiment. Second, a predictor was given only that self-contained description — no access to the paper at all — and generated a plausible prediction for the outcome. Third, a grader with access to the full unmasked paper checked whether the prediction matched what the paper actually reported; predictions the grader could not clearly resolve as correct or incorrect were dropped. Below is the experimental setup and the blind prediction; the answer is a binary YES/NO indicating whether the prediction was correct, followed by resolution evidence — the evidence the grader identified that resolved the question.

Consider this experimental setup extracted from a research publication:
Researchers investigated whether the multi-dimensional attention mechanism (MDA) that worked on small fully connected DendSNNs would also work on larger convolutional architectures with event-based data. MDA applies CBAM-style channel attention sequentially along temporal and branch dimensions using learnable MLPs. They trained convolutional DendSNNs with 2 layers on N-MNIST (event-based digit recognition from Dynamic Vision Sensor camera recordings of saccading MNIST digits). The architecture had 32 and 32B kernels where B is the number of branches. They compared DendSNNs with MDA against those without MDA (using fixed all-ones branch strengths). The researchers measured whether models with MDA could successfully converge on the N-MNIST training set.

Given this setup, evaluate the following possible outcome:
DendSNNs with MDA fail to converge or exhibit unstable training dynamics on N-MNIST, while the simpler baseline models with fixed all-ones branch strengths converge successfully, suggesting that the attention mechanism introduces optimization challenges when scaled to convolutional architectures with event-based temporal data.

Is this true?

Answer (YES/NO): YES